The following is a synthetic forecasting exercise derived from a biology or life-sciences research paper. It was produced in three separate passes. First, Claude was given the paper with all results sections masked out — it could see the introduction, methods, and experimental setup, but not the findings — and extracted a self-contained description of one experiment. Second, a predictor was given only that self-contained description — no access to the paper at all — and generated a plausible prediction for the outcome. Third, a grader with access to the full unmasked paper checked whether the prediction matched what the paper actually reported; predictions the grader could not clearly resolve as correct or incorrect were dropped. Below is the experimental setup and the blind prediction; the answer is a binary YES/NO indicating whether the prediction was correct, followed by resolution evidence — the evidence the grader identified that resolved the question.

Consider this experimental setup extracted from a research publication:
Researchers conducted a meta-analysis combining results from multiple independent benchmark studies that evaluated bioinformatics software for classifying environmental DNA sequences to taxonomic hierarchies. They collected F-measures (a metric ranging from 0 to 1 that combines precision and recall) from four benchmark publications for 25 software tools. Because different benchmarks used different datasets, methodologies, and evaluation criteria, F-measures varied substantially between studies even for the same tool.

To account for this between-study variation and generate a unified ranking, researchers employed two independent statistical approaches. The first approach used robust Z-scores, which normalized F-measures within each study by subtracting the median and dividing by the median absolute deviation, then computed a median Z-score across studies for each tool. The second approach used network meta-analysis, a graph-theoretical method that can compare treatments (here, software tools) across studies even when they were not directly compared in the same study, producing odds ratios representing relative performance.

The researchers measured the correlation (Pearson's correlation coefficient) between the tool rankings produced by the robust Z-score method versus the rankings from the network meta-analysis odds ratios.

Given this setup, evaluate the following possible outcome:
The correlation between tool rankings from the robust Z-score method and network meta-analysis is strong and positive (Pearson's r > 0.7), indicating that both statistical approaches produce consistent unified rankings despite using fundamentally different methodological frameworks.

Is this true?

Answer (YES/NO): YES